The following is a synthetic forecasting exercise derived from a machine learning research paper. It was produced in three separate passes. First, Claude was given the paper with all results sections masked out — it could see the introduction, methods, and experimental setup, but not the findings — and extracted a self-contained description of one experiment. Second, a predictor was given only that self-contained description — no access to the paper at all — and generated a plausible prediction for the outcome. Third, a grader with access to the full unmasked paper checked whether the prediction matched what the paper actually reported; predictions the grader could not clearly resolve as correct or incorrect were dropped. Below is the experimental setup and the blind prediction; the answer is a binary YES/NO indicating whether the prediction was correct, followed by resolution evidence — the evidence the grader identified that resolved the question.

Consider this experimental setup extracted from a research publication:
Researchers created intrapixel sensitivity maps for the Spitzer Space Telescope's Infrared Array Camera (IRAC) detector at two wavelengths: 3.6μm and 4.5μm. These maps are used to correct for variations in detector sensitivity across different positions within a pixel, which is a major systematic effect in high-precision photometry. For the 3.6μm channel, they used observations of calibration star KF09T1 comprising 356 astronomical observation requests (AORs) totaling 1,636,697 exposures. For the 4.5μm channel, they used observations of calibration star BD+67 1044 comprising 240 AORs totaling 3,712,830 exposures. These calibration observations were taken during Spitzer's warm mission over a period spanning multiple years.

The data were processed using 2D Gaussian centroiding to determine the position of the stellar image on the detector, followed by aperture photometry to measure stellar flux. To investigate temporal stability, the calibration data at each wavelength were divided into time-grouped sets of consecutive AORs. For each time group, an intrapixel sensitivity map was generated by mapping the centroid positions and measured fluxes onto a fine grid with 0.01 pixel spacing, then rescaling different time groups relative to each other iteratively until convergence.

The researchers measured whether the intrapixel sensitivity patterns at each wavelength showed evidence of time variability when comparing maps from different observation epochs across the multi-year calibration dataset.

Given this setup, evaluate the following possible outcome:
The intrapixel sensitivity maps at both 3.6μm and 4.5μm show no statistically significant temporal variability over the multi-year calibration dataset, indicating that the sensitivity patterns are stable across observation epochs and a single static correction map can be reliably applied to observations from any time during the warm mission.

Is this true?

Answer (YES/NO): NO